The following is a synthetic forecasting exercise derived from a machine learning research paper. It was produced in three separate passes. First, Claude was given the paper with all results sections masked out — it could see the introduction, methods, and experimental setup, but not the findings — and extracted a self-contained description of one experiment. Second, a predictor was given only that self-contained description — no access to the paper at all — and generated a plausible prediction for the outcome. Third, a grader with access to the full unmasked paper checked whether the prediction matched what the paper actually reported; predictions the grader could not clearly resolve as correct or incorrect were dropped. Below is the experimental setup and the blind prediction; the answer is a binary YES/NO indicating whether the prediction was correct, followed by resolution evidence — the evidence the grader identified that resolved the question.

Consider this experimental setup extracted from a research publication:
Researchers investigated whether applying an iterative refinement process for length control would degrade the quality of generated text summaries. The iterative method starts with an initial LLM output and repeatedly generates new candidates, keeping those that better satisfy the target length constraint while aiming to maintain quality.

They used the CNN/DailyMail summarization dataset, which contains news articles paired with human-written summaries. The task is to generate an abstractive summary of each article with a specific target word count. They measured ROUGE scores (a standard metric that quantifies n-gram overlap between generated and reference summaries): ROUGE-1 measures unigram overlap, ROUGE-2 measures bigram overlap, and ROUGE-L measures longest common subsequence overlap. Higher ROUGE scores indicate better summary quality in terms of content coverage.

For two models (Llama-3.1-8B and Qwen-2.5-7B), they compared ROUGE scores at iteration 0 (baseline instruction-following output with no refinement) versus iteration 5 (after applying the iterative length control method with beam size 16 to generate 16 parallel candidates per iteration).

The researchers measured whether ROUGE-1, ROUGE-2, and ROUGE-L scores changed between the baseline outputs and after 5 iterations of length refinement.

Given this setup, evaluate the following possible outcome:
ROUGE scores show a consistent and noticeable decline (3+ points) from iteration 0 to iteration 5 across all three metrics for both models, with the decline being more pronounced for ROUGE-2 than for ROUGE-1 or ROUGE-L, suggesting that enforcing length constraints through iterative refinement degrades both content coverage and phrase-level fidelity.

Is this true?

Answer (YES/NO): NO